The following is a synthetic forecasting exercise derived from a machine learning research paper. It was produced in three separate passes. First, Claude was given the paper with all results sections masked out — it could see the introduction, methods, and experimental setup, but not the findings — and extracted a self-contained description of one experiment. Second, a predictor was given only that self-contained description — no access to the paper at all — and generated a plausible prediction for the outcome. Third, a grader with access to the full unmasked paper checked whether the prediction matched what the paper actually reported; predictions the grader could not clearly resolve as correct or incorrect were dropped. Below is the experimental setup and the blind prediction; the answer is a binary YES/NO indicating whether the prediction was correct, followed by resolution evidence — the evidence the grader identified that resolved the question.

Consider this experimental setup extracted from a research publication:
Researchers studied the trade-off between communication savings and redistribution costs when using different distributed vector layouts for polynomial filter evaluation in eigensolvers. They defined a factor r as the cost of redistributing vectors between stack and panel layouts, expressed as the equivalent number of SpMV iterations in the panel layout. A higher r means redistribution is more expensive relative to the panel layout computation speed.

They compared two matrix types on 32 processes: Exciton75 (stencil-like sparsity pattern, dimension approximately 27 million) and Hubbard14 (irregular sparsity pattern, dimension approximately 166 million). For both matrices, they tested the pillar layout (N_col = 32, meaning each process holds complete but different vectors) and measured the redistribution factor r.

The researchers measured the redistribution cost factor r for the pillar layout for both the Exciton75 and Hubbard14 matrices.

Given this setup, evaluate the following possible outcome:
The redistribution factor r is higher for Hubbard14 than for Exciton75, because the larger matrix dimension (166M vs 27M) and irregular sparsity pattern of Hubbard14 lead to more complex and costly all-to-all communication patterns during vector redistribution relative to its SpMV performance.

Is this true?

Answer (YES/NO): NO